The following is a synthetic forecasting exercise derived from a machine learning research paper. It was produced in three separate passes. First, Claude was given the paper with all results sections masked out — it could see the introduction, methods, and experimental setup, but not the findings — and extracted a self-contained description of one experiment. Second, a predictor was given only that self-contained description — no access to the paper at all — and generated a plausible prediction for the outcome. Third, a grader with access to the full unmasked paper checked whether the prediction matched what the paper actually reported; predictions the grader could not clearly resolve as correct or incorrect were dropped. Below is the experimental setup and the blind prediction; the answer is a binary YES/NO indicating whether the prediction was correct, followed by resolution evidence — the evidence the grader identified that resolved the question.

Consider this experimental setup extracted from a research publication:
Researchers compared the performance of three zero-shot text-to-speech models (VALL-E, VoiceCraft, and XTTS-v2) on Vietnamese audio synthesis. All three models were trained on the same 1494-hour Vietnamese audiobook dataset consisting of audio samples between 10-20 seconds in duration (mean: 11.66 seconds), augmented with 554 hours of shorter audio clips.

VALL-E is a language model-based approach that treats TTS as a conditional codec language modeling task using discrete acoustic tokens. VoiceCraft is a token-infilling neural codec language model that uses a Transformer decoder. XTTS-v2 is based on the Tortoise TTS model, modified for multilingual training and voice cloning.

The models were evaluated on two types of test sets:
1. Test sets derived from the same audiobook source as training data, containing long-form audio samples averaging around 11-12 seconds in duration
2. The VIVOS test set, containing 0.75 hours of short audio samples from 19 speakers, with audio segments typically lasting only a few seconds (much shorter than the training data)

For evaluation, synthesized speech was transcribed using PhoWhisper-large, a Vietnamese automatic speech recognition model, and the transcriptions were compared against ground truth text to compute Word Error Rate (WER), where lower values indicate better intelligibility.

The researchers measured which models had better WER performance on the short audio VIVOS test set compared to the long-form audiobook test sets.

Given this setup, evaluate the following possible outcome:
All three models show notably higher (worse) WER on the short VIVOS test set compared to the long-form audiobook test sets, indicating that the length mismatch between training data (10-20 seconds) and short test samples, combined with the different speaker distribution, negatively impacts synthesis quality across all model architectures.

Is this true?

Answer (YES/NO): NO